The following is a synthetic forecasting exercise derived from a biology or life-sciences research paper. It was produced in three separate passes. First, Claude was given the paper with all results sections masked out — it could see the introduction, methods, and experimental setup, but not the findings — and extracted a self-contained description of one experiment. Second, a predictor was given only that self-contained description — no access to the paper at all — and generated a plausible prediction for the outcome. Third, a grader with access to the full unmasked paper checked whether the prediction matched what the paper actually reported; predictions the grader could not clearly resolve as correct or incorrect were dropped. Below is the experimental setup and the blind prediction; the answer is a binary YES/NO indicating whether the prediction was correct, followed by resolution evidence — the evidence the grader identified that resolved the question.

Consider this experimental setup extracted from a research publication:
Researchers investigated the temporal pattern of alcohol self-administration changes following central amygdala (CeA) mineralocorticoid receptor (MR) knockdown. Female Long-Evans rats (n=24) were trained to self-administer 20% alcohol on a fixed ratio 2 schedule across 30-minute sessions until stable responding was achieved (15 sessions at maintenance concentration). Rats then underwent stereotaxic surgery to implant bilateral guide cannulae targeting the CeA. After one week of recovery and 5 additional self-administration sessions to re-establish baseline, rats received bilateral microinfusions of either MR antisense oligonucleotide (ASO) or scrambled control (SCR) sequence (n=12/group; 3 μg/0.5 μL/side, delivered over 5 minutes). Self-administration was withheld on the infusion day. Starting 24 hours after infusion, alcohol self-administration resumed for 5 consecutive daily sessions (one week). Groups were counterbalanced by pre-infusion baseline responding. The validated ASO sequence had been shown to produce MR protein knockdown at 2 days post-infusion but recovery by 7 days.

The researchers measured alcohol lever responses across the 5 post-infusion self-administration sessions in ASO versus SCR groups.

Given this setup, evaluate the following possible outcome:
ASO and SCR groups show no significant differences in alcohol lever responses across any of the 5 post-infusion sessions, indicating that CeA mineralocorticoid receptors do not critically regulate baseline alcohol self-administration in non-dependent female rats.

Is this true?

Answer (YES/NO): NO